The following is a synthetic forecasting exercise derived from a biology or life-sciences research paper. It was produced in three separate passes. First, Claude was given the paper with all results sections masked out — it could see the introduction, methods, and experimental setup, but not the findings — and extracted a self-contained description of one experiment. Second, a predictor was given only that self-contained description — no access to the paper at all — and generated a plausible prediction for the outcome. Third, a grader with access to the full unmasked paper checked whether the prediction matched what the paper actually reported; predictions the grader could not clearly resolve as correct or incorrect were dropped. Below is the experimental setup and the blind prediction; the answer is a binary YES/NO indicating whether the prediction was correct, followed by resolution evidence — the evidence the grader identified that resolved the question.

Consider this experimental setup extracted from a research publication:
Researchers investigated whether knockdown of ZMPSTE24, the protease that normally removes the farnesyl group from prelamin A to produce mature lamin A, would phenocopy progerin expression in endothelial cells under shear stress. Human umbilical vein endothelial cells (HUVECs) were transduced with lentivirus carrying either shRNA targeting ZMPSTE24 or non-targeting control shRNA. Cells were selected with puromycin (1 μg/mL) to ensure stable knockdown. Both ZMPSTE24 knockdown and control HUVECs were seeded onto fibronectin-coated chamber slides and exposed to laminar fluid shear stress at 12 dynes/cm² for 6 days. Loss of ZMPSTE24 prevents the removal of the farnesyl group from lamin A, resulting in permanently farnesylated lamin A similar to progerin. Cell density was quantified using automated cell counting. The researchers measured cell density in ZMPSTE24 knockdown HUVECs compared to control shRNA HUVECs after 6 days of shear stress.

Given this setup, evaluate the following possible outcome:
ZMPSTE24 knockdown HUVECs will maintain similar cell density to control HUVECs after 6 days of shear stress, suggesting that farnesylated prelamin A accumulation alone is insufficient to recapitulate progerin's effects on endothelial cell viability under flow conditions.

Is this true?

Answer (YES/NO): NO